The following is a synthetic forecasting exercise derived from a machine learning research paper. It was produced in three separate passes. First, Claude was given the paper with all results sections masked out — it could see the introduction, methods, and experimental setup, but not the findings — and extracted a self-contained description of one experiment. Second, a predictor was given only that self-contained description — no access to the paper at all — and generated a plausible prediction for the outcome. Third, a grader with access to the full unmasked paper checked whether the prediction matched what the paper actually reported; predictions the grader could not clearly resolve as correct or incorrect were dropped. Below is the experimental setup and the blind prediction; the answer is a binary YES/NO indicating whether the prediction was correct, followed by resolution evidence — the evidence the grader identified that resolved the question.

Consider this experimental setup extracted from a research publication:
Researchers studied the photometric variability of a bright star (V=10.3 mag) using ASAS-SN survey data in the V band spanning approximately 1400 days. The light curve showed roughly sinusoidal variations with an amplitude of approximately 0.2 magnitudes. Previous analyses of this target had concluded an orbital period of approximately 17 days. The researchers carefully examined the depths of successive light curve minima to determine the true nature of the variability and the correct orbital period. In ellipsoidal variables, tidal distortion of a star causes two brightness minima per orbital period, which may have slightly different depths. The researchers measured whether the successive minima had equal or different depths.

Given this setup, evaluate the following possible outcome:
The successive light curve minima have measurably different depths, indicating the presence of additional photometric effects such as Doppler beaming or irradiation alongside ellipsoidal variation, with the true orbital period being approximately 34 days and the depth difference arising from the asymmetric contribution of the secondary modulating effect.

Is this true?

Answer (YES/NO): NO